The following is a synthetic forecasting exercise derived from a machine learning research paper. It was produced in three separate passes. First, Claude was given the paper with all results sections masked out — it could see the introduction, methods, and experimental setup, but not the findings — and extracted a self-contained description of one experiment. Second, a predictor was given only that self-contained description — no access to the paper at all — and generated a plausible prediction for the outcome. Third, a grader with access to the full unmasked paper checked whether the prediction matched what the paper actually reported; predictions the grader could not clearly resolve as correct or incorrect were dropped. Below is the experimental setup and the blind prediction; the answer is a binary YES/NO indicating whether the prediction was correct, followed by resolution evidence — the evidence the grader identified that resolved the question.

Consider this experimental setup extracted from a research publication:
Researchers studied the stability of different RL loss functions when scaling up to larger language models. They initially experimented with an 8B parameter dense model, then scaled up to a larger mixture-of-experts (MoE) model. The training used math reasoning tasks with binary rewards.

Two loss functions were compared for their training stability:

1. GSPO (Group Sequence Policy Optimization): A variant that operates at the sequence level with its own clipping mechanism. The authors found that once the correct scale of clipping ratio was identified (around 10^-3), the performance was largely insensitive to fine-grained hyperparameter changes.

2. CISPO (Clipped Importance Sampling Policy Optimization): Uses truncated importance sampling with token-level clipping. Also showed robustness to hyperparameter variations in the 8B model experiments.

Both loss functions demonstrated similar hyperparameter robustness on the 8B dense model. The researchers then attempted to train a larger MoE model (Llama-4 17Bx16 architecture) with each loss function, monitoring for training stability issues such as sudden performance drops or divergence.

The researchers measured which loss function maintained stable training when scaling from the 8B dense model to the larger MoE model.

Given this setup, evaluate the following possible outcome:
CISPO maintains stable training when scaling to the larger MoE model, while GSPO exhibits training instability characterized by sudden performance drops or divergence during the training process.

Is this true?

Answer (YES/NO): YES